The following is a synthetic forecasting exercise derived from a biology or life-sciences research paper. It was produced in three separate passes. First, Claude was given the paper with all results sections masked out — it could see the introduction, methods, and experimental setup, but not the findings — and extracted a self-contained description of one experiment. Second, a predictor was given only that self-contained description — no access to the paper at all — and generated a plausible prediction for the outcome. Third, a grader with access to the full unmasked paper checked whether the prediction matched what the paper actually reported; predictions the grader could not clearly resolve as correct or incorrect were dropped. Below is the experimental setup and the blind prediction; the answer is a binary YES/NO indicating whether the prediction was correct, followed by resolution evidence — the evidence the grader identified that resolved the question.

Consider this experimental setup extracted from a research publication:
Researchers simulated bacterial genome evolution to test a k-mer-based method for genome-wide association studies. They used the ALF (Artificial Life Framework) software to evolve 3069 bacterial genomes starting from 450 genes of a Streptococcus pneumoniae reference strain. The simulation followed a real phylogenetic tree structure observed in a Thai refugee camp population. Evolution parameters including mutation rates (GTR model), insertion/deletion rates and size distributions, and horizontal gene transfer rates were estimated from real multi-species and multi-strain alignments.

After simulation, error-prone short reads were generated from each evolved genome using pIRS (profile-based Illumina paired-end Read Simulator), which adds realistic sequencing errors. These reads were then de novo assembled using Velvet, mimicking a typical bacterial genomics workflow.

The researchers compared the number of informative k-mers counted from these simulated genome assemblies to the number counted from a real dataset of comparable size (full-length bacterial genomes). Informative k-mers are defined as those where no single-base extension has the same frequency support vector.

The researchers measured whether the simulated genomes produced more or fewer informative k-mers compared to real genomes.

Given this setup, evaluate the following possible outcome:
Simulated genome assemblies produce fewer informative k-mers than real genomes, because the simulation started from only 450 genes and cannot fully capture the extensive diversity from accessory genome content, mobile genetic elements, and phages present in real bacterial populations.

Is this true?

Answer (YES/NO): NO